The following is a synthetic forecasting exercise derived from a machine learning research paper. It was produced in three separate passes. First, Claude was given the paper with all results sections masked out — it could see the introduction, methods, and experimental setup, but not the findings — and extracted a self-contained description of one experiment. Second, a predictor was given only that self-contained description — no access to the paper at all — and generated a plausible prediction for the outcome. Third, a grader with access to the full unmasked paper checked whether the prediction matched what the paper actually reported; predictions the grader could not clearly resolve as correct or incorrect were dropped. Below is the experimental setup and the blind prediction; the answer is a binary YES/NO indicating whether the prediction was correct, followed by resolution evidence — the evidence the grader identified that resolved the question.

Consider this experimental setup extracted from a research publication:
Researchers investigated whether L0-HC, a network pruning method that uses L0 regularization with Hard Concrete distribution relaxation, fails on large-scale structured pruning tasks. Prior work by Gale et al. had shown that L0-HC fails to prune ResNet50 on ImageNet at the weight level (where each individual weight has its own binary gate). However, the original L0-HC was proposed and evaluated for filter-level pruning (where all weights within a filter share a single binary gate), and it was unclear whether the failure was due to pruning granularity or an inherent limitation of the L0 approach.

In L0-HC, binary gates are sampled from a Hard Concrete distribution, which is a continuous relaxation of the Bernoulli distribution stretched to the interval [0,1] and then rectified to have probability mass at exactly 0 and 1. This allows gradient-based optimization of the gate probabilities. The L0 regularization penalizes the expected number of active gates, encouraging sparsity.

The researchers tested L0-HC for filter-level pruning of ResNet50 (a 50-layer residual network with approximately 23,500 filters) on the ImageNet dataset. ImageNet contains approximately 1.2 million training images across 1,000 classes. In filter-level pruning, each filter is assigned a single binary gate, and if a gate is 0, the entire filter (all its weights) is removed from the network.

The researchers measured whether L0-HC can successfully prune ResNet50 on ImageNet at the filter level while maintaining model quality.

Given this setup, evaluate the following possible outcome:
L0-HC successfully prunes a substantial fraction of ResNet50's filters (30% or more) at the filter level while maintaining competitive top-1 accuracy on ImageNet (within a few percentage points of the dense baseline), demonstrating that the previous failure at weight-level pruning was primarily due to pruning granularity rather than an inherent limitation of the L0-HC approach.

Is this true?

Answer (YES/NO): NO